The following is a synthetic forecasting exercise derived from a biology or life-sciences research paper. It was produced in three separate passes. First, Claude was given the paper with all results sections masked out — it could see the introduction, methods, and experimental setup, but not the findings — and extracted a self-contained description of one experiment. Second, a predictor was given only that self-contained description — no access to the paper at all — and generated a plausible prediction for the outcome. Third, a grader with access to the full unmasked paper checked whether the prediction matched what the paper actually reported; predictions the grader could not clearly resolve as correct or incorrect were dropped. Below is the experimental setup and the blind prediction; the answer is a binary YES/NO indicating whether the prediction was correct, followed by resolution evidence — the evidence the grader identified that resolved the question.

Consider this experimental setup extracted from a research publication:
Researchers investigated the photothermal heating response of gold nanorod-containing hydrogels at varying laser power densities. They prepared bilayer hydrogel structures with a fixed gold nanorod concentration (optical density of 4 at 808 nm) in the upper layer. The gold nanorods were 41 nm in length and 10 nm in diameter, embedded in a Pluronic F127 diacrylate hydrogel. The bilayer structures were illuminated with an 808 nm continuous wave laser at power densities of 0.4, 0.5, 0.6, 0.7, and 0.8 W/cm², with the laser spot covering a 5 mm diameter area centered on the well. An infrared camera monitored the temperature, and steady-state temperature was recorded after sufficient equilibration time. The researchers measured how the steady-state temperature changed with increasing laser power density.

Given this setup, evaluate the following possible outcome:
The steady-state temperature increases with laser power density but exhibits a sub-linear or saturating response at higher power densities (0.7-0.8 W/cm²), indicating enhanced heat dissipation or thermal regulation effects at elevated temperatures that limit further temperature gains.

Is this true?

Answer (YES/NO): NO